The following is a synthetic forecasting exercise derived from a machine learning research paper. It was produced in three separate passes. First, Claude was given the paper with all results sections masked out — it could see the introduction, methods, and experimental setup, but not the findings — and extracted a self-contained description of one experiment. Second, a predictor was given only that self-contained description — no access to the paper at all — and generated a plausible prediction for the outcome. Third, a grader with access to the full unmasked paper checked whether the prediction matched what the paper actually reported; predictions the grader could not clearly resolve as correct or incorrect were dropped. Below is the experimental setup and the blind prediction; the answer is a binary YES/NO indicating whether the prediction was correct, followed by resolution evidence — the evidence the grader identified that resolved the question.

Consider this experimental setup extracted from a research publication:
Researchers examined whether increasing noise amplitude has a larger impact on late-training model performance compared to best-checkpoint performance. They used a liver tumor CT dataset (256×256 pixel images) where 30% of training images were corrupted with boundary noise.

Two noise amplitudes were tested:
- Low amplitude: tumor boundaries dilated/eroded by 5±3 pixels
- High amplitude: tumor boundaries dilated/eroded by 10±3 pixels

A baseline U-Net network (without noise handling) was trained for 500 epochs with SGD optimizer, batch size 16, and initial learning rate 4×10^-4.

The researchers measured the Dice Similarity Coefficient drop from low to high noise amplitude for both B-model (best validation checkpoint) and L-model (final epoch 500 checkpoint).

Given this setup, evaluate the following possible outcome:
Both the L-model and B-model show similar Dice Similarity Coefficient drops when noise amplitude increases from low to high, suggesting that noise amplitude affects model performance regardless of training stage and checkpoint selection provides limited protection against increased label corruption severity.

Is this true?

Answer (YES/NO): NO